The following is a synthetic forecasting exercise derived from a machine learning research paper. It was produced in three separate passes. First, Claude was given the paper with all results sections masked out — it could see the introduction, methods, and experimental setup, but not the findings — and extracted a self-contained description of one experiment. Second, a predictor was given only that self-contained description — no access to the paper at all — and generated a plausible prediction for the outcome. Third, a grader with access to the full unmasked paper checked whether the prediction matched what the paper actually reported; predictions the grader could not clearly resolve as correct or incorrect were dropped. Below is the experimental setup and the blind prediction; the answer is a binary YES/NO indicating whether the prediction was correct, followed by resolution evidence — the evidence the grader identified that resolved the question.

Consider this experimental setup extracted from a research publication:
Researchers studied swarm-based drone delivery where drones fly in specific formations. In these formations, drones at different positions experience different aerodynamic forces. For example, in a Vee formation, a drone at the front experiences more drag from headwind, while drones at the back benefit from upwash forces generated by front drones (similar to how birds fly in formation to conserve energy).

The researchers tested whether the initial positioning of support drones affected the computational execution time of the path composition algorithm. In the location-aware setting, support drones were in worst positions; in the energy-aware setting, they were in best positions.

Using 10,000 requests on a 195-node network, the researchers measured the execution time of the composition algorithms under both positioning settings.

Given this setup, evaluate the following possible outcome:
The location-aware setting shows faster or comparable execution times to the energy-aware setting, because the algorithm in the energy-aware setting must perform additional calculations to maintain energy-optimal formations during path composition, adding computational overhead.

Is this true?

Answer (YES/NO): YES